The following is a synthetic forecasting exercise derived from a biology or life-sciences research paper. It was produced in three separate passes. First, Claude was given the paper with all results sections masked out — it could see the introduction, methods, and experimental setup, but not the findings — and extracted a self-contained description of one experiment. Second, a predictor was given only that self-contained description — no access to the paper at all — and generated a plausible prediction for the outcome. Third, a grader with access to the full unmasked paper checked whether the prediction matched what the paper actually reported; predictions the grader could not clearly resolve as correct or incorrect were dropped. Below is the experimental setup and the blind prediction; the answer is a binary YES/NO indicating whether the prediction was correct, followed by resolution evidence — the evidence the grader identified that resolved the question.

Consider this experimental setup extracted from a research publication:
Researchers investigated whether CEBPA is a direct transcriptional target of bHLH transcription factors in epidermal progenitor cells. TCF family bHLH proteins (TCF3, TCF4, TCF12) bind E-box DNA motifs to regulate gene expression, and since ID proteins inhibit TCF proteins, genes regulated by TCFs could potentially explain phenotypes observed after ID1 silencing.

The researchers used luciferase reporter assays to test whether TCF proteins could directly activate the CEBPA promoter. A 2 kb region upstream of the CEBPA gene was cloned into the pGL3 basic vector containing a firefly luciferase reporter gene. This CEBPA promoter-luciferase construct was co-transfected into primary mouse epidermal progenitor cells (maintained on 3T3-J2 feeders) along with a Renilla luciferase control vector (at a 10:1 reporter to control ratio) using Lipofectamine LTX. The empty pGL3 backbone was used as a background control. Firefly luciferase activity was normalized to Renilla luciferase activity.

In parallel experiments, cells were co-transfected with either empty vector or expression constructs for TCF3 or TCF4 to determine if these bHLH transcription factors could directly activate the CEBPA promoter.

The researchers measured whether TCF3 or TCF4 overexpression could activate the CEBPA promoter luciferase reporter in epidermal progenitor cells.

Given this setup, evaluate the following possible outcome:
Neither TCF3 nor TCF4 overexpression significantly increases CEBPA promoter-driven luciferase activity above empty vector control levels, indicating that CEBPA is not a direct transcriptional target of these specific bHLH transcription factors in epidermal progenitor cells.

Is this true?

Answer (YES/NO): YES